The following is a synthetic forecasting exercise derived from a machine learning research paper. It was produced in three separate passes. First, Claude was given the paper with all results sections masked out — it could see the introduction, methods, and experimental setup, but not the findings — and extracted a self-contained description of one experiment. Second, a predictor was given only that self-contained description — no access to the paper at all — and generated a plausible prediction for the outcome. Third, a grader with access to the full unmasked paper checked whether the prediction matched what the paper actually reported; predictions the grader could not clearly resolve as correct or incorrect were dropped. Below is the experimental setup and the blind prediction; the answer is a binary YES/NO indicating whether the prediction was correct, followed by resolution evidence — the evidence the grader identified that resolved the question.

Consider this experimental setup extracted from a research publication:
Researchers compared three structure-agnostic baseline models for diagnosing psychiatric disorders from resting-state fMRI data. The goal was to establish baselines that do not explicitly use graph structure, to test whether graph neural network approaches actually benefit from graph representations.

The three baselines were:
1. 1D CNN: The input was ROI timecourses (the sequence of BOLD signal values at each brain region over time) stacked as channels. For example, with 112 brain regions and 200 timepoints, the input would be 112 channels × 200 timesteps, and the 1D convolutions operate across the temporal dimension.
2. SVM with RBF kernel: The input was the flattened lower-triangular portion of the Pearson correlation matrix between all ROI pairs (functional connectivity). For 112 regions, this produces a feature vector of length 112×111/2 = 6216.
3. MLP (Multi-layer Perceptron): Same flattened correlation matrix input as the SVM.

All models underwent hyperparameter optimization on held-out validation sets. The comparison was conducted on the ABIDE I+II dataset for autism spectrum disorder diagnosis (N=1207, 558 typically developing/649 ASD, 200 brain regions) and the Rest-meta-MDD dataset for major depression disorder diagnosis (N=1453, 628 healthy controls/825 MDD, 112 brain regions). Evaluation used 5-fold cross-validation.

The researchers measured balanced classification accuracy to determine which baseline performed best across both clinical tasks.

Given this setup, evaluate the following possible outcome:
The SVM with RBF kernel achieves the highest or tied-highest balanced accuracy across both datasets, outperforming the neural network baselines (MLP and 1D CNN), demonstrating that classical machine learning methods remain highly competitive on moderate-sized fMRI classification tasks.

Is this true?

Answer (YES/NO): NO